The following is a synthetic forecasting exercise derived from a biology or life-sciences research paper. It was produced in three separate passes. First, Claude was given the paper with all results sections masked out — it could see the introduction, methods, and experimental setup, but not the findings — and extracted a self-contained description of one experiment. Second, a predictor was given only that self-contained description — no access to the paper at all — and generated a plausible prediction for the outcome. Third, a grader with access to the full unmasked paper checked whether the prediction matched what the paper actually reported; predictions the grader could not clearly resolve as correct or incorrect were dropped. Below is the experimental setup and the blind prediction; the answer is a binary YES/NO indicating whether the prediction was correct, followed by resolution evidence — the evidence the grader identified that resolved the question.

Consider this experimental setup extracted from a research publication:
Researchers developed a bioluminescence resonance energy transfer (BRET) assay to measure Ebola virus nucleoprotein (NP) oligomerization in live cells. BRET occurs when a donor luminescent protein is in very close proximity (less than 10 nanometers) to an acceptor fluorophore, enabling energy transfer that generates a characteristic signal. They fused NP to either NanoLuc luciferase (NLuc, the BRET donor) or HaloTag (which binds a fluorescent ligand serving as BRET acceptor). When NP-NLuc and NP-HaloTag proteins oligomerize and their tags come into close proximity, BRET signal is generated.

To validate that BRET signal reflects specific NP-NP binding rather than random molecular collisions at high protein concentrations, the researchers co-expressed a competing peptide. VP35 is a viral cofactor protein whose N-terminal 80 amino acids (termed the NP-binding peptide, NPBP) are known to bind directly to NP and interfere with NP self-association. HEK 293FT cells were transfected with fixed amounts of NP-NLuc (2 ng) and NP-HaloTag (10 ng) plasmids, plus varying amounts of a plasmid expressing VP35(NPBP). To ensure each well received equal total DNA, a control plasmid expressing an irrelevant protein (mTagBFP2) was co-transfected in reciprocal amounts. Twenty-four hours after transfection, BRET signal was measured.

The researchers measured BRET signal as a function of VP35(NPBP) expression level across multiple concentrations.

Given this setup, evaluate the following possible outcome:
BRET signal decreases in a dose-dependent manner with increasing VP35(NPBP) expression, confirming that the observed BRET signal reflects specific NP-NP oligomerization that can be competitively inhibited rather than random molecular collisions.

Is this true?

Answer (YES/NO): YES